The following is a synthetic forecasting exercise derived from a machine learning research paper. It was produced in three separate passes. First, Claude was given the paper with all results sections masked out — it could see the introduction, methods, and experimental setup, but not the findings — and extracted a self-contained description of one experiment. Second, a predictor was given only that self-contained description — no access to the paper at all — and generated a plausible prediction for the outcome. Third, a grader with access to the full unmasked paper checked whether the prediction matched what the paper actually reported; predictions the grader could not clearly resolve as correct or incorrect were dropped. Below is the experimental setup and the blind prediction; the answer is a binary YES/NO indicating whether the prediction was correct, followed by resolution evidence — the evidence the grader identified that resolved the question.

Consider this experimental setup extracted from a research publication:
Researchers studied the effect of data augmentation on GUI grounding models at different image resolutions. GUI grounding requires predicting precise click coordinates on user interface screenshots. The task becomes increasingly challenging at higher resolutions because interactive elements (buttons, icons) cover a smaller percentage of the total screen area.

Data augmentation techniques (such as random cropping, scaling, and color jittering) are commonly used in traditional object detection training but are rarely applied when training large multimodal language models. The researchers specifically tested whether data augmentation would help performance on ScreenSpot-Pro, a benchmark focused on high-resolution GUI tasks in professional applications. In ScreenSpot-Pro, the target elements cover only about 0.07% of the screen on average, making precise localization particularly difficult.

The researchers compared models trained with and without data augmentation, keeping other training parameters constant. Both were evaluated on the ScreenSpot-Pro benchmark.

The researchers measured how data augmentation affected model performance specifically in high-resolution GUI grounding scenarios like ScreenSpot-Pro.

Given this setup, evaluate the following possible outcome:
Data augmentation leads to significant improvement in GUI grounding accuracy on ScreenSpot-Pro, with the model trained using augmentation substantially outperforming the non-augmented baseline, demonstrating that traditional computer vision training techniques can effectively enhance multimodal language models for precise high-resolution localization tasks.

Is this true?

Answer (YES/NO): YES